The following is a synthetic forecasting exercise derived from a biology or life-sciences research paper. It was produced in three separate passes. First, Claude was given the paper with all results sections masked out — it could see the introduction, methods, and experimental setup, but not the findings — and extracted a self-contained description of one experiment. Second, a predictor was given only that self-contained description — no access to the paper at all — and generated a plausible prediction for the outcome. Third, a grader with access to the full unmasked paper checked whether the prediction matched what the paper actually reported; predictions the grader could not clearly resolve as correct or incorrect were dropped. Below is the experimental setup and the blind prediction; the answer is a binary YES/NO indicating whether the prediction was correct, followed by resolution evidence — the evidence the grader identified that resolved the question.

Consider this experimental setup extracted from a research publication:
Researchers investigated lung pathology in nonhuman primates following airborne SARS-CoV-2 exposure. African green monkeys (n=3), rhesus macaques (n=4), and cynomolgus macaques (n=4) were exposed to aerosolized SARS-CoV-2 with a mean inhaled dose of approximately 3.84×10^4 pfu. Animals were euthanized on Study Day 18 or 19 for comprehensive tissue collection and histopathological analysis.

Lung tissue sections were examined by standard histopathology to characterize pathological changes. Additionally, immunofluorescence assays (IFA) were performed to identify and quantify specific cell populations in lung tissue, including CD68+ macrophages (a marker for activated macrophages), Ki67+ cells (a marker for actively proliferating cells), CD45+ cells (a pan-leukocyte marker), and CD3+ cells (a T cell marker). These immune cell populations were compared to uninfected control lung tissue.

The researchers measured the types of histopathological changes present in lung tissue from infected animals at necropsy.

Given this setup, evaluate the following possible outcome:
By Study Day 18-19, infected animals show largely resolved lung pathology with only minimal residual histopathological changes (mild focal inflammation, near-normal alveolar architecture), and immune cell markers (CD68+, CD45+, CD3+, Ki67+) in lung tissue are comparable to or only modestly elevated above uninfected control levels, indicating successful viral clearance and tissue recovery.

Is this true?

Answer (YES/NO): NO